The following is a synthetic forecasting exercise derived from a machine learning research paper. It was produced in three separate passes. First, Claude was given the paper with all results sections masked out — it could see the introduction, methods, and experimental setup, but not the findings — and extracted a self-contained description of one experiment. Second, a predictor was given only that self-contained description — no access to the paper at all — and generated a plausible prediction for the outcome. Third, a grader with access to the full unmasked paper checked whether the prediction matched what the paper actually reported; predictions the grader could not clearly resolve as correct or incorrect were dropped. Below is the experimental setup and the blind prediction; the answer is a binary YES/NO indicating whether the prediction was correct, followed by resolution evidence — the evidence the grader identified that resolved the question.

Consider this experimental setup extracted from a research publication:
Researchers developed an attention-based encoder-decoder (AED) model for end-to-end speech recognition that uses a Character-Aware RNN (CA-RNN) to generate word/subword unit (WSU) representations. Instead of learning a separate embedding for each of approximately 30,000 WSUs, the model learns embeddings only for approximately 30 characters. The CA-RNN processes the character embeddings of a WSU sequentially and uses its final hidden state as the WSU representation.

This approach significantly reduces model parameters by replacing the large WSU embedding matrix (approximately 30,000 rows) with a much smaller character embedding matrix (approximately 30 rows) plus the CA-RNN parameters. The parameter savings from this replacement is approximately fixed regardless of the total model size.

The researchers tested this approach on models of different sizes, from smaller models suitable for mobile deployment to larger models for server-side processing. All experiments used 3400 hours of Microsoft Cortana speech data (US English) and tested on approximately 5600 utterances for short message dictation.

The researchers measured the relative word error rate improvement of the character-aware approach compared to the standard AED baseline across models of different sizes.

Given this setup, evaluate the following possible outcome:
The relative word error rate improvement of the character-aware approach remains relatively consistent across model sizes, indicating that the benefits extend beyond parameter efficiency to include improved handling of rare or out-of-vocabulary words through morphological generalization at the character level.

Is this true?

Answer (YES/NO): NO